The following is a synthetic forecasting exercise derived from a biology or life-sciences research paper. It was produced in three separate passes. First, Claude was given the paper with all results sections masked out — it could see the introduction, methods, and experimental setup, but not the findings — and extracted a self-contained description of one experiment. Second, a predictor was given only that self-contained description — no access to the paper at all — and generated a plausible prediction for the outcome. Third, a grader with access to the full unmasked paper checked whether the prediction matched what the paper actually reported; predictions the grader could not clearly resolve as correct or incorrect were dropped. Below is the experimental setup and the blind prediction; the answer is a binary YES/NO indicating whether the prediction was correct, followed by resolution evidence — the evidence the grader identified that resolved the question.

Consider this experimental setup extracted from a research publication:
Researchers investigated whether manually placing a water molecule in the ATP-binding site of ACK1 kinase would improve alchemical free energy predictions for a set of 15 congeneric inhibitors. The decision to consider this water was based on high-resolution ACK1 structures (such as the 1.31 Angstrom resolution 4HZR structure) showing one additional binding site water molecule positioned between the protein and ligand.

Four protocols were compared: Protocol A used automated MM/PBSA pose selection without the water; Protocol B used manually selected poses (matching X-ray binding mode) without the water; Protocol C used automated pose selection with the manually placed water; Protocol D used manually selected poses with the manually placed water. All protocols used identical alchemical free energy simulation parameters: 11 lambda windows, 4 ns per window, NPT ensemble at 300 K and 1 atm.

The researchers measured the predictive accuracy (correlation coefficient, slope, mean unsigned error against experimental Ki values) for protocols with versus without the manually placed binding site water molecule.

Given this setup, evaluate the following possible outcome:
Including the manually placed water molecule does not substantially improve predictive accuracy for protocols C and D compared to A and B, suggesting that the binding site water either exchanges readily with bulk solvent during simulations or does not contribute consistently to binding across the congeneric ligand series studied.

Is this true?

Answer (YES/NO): NO